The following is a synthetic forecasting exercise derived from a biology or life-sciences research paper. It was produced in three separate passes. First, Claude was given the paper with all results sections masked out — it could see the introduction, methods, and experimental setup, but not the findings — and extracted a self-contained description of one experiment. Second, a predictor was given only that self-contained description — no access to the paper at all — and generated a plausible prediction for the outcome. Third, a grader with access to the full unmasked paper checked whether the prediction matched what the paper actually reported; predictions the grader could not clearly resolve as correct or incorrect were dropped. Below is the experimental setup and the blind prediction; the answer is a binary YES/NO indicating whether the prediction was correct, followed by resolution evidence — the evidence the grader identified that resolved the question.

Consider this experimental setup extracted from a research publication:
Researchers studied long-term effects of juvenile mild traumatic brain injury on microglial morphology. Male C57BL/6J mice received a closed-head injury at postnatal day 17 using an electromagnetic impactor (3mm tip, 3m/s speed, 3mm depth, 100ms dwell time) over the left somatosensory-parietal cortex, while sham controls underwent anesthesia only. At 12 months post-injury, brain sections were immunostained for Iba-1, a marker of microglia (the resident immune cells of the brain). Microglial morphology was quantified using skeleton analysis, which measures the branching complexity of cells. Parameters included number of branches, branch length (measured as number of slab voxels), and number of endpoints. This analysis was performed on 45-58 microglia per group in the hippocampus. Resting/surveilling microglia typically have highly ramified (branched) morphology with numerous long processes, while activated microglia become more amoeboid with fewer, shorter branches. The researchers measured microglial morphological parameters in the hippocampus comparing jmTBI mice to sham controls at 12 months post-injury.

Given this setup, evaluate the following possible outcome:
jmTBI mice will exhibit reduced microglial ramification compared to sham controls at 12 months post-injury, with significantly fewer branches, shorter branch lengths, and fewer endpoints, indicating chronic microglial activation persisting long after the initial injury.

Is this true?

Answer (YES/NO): YES